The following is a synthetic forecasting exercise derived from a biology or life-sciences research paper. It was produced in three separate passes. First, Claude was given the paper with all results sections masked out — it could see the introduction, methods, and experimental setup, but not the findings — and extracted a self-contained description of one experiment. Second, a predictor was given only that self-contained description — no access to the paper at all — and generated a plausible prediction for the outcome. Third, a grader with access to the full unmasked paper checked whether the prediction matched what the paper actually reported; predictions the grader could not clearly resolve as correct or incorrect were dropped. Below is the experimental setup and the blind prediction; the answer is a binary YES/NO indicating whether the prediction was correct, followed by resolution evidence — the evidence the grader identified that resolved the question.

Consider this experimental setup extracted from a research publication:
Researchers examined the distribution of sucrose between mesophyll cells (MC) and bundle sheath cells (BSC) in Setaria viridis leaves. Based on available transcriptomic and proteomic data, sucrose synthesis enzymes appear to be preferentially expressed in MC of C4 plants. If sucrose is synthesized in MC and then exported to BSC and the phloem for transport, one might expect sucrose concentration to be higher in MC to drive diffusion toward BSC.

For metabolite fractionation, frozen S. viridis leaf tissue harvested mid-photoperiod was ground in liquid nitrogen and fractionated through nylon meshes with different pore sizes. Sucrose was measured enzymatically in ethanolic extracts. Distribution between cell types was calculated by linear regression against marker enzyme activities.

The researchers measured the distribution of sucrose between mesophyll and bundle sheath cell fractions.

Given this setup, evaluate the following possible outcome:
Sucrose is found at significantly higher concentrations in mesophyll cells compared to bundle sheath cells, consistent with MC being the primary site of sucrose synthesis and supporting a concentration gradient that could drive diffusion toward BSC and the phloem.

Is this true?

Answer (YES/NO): NO